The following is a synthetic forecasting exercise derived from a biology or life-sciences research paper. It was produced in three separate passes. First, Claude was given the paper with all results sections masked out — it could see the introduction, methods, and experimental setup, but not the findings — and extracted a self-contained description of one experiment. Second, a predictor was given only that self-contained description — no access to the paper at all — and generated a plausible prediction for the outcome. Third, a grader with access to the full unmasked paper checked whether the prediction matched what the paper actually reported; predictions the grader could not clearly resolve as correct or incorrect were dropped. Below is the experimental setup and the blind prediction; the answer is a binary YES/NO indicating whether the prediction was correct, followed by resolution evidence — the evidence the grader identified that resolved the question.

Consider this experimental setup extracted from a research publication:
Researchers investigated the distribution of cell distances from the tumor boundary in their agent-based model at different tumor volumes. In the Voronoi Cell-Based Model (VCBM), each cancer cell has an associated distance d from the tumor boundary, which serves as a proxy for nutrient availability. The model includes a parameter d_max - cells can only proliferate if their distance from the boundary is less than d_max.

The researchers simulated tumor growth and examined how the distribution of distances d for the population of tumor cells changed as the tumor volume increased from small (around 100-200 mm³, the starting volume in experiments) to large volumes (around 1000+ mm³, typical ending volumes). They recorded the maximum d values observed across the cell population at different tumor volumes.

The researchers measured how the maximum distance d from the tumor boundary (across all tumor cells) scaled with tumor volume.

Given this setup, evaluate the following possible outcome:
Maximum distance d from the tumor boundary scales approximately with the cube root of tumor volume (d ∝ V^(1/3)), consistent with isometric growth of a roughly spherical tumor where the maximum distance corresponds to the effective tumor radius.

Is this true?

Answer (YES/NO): NO